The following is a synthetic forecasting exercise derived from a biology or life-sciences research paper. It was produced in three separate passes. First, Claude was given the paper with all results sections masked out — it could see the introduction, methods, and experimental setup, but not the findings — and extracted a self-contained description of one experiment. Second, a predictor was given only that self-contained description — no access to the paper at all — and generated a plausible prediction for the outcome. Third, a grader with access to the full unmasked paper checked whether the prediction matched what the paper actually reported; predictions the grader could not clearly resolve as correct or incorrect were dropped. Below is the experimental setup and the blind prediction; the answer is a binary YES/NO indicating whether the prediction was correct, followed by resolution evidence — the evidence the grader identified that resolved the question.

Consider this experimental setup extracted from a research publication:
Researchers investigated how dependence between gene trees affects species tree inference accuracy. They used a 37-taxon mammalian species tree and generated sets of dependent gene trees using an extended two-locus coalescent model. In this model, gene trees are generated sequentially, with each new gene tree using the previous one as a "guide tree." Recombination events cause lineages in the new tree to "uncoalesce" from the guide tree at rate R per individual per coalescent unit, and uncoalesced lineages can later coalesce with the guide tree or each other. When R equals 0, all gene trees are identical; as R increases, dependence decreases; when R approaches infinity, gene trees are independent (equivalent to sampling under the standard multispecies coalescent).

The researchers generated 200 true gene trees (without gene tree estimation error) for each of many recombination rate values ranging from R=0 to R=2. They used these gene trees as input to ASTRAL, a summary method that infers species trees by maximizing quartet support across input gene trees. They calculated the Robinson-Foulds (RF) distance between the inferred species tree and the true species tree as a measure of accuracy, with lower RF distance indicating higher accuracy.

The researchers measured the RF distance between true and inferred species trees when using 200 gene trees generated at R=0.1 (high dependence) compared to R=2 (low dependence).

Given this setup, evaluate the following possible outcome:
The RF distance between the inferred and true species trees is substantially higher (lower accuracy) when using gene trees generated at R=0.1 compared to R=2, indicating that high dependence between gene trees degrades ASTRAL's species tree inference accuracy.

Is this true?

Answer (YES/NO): YES